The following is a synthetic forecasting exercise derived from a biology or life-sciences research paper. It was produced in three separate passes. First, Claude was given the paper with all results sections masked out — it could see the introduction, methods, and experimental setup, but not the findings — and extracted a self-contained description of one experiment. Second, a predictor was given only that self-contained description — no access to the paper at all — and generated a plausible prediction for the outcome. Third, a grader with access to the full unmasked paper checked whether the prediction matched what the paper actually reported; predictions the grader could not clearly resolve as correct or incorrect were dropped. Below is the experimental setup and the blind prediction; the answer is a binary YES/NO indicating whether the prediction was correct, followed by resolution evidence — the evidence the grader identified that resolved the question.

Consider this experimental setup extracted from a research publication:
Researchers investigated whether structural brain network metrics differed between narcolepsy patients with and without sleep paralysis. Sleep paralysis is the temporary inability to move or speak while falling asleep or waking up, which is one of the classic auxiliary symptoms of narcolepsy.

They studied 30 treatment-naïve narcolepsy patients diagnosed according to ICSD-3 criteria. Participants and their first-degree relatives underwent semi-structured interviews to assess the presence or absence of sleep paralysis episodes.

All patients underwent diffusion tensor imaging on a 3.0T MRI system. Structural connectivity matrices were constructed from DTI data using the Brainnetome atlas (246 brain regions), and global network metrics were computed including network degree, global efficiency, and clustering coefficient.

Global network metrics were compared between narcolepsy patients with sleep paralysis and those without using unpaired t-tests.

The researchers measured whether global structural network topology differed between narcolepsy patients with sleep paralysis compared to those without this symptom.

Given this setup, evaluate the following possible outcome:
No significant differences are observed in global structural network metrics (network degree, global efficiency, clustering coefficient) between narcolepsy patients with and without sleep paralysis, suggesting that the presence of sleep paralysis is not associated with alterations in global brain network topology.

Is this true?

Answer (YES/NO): YES